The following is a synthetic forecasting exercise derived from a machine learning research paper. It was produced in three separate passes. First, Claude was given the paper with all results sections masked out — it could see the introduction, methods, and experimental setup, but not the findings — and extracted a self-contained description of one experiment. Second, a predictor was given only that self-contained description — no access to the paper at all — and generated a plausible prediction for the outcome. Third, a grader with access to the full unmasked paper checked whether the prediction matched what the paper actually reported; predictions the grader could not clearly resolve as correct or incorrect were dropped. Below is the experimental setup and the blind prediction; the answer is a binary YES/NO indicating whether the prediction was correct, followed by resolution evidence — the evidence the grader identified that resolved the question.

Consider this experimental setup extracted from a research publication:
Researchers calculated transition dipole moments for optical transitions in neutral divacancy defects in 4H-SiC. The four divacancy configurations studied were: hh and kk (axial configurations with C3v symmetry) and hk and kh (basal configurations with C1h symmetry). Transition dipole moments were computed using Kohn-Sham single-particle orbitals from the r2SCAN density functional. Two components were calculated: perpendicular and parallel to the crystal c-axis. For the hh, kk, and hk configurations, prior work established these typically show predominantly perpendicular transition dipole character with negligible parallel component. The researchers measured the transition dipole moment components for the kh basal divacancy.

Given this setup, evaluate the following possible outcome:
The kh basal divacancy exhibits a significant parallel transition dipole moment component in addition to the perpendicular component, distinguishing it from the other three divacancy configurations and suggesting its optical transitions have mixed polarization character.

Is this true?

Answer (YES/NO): YES